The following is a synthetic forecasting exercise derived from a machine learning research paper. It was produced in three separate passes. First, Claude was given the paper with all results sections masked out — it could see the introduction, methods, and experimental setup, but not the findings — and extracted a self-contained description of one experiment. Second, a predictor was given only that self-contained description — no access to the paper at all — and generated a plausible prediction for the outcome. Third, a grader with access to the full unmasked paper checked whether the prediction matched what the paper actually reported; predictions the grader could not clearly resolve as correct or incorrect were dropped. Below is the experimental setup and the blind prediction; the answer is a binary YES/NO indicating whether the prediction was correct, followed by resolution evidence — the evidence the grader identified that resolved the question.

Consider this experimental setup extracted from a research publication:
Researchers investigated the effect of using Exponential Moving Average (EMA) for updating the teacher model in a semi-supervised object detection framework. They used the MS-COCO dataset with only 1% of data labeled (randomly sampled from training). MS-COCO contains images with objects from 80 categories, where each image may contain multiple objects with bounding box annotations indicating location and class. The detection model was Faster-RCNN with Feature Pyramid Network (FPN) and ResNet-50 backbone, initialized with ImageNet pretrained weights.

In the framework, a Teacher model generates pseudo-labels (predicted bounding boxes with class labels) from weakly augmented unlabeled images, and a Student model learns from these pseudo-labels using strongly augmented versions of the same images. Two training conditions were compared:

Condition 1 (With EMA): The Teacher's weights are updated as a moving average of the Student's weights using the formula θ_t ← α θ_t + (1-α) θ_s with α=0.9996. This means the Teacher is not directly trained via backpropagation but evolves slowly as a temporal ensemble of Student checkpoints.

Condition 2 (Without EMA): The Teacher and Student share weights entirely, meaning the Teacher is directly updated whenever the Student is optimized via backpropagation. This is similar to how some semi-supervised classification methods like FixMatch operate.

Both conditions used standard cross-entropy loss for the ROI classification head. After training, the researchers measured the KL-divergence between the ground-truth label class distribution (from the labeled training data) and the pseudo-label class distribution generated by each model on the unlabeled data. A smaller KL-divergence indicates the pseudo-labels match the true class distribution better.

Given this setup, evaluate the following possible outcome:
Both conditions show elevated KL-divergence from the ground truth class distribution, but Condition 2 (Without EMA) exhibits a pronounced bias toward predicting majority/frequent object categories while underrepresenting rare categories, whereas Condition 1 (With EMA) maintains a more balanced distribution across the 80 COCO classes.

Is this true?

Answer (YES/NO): NO